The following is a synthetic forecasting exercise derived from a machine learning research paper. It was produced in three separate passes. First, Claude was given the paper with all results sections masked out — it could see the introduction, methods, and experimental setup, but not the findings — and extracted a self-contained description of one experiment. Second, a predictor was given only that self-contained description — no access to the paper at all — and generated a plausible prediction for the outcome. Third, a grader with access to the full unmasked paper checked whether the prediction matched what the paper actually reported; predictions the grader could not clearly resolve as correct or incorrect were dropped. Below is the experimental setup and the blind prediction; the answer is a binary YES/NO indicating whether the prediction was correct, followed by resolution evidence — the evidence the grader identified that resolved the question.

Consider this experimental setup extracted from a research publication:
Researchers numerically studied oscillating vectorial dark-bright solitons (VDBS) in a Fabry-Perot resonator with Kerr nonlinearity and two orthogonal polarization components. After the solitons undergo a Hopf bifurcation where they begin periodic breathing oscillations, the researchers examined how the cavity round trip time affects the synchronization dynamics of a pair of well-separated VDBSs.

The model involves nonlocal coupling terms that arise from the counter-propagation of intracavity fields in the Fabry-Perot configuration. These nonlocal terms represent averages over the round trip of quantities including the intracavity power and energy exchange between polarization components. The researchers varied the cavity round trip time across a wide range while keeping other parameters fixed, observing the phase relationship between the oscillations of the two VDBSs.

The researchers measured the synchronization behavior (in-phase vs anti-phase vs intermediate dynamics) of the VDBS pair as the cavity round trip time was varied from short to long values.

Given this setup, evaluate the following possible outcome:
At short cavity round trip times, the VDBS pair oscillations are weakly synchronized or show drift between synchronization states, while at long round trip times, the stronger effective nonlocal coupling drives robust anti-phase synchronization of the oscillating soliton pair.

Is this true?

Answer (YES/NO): NO